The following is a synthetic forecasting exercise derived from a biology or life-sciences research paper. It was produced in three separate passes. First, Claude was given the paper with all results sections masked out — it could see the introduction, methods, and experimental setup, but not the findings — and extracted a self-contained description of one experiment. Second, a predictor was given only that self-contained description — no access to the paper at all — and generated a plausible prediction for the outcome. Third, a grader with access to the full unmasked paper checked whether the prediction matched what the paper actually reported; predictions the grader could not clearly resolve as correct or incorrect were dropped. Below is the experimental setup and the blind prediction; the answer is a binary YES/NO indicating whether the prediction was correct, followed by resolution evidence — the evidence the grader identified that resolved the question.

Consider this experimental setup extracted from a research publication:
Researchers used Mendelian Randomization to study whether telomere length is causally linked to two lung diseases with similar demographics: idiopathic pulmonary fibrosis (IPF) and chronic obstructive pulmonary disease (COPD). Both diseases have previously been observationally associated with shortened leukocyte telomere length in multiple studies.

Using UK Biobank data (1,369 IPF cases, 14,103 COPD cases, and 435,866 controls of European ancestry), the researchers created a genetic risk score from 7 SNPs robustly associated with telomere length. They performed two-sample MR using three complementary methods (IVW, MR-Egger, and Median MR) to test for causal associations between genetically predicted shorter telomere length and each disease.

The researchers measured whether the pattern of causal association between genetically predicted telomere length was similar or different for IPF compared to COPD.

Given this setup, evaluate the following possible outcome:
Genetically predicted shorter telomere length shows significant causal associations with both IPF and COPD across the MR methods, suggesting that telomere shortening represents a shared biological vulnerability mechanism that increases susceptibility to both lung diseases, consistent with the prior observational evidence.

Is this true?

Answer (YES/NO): NO